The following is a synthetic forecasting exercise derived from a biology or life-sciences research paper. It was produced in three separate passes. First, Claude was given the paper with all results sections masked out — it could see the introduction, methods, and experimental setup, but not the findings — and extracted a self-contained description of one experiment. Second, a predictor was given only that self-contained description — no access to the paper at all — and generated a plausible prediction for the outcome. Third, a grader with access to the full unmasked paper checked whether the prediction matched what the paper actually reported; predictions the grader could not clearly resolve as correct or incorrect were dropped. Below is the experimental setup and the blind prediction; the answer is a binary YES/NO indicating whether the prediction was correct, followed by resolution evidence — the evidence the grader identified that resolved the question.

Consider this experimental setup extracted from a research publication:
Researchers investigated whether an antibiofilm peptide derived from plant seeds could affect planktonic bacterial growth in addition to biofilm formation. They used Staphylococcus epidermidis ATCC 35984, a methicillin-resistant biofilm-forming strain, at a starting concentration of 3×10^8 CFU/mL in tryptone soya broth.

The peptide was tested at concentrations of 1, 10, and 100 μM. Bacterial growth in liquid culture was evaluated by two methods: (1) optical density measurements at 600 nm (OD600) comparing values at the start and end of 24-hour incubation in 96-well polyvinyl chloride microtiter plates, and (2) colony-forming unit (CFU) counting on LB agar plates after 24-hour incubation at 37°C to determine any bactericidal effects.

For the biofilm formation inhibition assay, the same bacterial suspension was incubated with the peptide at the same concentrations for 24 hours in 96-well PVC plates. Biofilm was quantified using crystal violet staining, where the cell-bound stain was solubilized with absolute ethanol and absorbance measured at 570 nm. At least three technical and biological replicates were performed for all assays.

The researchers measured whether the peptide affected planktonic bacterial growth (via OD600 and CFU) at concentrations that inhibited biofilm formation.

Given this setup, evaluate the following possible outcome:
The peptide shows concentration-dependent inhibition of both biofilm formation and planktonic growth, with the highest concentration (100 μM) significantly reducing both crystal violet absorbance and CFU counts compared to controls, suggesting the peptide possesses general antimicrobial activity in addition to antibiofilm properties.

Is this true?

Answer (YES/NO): NO